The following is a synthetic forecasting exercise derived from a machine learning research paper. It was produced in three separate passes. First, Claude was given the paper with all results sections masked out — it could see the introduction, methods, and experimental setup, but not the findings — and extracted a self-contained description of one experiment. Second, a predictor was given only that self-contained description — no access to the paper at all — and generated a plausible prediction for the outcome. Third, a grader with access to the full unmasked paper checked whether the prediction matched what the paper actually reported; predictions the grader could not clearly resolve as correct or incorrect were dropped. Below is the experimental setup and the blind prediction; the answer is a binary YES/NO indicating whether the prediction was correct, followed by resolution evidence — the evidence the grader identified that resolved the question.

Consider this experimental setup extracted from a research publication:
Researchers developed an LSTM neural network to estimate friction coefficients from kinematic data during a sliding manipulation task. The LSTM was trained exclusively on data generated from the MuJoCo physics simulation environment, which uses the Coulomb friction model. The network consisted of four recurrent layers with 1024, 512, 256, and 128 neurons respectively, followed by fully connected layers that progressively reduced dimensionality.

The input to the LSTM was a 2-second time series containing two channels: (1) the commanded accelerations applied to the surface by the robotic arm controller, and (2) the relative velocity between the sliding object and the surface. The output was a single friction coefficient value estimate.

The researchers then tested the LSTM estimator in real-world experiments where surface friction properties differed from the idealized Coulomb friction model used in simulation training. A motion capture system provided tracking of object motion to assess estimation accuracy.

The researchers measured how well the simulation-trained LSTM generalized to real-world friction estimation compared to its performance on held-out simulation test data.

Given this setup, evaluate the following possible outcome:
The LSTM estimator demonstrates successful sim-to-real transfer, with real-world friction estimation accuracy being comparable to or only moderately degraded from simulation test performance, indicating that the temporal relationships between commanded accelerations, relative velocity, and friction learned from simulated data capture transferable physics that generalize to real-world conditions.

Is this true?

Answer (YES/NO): YES